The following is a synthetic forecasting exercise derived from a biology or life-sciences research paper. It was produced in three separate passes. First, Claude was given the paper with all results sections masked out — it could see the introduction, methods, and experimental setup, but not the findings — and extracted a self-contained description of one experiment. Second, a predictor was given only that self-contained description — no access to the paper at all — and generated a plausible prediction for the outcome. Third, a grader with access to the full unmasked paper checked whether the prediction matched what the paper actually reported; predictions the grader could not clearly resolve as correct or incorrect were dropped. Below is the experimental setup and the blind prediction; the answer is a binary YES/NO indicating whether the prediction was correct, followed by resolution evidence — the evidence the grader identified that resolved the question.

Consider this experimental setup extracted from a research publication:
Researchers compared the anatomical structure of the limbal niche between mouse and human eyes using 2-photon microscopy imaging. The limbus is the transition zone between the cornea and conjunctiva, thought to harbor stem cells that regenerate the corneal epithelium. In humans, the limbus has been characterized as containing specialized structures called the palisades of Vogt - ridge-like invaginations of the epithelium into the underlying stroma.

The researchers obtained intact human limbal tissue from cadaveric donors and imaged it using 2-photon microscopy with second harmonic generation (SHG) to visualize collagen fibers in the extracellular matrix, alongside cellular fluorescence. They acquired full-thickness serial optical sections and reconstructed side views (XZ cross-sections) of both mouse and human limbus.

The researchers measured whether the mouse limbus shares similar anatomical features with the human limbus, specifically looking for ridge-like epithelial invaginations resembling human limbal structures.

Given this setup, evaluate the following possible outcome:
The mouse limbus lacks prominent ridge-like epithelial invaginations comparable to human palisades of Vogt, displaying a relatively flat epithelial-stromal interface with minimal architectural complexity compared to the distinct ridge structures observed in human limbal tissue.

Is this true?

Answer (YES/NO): NO